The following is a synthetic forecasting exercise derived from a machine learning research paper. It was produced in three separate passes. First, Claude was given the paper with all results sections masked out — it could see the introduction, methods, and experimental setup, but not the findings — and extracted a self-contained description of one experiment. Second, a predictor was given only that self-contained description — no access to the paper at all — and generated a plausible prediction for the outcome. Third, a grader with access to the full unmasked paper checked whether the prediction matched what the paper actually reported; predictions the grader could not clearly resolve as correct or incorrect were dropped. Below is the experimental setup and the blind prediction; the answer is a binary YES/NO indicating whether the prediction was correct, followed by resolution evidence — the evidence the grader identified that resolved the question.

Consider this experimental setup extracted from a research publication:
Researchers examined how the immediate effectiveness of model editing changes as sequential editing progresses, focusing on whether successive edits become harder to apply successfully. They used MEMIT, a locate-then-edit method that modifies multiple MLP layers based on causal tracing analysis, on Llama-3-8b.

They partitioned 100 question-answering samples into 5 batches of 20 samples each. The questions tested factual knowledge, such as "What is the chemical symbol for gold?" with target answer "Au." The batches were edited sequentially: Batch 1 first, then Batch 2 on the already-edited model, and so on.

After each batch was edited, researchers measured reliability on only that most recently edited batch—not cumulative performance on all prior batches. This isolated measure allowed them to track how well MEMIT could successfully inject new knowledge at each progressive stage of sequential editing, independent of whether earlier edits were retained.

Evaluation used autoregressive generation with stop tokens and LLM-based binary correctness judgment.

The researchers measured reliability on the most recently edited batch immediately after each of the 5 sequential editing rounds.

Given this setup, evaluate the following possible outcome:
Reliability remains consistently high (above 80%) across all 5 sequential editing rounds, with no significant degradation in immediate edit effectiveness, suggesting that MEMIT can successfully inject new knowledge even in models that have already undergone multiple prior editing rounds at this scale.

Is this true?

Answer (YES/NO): NO